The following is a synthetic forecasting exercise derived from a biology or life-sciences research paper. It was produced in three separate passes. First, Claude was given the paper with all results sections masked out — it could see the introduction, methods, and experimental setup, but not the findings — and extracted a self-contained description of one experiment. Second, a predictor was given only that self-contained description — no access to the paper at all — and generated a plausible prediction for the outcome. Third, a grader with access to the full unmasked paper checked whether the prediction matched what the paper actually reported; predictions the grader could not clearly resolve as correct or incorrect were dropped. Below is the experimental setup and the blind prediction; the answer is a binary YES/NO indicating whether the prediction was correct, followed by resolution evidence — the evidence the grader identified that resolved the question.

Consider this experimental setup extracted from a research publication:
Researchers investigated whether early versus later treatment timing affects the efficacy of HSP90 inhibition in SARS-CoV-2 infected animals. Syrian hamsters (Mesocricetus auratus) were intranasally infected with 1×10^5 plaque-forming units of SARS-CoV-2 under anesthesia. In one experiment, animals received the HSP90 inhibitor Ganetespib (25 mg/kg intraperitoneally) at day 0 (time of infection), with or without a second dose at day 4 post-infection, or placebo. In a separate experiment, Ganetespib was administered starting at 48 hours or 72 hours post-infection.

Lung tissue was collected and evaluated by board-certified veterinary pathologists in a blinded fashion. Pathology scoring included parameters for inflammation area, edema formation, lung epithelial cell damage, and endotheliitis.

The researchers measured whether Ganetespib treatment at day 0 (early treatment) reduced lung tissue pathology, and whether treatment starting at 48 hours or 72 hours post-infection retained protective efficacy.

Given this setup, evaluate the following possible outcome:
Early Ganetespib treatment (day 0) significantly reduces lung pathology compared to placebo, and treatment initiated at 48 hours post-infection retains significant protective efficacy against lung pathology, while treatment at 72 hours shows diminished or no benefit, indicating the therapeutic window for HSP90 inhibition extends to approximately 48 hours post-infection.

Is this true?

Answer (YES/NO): YES